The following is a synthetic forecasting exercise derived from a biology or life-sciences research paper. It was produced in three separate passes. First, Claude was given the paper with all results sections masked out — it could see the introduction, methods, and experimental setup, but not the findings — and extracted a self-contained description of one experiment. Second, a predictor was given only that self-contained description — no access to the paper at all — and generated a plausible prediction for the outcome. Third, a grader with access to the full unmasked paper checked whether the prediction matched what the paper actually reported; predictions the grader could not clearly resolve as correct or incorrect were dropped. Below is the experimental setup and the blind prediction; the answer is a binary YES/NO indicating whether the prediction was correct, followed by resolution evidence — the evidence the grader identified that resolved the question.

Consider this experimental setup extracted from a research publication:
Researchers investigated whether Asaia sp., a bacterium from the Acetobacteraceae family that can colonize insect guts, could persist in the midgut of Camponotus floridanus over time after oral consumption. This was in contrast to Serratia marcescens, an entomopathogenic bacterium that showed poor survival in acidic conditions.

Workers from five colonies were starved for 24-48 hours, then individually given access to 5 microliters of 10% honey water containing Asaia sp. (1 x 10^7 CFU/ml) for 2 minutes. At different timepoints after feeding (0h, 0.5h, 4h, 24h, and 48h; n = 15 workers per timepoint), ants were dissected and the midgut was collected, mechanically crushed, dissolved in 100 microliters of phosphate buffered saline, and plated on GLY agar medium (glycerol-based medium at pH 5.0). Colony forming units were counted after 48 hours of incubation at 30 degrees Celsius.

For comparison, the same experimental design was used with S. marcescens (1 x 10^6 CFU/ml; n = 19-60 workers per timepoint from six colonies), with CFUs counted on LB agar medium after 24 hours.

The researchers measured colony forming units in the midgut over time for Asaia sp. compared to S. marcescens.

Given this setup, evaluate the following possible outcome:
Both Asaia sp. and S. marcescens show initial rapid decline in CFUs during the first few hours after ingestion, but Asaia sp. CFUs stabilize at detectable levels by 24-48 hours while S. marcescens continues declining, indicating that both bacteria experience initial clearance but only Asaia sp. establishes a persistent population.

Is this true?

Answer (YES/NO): NO